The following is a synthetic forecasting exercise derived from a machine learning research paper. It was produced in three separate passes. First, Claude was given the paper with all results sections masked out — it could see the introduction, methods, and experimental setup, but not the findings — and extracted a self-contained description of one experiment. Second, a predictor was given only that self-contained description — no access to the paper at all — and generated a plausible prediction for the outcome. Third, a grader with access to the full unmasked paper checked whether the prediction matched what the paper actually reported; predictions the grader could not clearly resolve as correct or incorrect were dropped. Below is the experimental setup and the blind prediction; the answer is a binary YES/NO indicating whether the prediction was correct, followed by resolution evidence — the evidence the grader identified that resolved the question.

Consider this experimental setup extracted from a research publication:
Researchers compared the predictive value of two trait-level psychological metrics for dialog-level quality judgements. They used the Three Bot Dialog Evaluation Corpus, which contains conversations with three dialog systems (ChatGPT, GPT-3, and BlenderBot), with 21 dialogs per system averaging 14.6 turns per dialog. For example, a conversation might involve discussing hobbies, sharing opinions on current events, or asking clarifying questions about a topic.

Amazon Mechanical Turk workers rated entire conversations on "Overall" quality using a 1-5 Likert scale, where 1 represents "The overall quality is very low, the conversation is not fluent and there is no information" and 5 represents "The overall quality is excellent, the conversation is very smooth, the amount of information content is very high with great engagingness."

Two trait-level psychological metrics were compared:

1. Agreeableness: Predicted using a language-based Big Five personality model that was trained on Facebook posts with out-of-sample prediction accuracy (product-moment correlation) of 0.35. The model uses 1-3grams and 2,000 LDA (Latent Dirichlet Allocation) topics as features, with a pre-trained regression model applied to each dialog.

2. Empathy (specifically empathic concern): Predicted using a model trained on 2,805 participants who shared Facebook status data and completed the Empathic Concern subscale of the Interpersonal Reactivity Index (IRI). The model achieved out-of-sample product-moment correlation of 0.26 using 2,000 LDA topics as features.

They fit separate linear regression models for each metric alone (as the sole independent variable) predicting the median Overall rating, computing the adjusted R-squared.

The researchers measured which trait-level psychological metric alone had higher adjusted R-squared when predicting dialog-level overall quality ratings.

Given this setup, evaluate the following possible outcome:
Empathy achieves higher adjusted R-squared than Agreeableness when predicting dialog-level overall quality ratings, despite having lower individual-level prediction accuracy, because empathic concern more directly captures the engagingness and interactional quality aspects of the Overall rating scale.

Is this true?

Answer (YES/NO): NO